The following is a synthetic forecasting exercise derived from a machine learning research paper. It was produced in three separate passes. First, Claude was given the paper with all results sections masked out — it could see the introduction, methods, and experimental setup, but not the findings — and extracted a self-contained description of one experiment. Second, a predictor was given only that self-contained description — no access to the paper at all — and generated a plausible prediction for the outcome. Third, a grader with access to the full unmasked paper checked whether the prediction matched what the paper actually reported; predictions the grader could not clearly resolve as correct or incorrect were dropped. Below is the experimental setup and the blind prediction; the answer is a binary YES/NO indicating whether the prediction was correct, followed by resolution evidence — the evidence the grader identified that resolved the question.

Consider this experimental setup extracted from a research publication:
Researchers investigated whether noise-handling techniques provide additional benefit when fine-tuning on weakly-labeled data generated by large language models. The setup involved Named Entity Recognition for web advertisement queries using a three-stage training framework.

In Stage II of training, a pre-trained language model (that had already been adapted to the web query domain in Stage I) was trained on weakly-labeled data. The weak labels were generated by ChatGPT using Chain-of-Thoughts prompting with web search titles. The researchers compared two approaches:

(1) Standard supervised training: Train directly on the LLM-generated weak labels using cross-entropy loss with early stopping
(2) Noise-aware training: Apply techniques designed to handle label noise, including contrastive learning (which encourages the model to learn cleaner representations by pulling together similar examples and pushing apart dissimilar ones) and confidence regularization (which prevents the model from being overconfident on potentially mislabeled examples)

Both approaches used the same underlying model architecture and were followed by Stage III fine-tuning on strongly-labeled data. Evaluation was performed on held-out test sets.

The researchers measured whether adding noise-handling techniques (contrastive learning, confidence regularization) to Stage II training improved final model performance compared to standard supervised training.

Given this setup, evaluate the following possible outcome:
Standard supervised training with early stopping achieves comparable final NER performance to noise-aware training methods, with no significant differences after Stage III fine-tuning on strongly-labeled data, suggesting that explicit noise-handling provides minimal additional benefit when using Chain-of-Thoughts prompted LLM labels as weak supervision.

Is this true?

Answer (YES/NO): YES